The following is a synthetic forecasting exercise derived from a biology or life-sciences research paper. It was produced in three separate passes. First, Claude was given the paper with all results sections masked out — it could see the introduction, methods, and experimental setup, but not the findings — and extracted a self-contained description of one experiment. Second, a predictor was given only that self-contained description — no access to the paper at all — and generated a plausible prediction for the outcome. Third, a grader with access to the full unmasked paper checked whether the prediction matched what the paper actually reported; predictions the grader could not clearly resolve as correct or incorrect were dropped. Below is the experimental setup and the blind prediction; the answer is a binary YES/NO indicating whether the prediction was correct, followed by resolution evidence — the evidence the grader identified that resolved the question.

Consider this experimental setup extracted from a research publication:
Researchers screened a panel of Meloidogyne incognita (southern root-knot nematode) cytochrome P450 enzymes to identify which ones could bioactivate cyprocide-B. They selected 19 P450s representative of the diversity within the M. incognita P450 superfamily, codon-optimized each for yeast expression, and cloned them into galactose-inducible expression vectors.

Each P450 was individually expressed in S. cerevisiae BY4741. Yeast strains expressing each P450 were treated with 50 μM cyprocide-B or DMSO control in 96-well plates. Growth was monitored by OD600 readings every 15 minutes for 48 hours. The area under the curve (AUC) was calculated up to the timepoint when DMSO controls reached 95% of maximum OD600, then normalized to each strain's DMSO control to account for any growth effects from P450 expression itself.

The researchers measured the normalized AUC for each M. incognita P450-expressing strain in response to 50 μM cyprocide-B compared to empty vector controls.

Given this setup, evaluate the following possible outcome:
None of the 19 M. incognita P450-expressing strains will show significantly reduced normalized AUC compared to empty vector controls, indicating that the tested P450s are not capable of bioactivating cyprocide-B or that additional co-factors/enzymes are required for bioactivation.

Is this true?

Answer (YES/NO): NO